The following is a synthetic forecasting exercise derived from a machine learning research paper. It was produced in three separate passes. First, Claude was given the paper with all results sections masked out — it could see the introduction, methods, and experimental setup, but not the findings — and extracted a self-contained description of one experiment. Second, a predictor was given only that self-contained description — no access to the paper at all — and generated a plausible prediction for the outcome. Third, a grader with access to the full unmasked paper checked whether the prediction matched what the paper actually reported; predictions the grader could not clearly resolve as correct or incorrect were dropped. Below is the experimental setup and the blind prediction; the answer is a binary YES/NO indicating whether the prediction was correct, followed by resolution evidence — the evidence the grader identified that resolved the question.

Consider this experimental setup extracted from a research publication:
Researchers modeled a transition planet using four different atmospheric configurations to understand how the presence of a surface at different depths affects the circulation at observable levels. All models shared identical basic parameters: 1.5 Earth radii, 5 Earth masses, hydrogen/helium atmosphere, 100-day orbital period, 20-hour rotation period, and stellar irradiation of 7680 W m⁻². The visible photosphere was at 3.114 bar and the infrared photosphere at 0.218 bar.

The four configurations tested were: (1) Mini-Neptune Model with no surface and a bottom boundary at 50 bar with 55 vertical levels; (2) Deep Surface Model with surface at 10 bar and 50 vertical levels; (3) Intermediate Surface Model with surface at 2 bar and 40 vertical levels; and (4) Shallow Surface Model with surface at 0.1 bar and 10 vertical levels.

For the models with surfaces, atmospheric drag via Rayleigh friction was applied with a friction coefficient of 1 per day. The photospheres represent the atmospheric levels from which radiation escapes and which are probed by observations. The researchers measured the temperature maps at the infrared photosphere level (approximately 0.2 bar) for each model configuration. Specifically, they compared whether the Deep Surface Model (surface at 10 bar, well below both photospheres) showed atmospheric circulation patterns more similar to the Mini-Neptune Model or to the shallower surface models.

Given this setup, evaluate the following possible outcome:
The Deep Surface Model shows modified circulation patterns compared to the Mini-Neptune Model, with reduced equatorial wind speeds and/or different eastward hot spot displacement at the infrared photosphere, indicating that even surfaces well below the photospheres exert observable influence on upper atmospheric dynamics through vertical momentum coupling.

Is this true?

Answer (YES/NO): NO